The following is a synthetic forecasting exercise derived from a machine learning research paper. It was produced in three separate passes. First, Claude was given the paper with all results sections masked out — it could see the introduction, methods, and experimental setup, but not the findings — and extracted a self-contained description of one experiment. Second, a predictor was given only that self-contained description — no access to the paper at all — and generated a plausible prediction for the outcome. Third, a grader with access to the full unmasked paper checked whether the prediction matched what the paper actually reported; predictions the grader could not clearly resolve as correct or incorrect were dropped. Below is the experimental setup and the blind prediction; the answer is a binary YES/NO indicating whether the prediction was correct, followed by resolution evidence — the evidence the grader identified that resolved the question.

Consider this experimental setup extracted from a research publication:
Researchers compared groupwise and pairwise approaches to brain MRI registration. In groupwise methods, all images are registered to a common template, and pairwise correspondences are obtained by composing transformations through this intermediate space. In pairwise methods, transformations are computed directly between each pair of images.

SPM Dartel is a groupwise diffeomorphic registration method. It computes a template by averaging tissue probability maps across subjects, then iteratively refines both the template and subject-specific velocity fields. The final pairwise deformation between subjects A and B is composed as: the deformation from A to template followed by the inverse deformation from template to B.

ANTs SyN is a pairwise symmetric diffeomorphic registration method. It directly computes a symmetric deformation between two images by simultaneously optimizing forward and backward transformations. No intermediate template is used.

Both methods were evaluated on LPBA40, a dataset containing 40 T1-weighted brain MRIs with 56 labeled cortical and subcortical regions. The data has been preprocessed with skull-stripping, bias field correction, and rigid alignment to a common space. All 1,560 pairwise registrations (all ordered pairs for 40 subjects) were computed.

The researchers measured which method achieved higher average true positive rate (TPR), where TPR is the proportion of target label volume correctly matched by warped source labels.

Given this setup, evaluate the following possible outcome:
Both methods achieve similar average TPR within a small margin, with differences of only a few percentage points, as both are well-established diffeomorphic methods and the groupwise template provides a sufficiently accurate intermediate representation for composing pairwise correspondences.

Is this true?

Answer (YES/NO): NO